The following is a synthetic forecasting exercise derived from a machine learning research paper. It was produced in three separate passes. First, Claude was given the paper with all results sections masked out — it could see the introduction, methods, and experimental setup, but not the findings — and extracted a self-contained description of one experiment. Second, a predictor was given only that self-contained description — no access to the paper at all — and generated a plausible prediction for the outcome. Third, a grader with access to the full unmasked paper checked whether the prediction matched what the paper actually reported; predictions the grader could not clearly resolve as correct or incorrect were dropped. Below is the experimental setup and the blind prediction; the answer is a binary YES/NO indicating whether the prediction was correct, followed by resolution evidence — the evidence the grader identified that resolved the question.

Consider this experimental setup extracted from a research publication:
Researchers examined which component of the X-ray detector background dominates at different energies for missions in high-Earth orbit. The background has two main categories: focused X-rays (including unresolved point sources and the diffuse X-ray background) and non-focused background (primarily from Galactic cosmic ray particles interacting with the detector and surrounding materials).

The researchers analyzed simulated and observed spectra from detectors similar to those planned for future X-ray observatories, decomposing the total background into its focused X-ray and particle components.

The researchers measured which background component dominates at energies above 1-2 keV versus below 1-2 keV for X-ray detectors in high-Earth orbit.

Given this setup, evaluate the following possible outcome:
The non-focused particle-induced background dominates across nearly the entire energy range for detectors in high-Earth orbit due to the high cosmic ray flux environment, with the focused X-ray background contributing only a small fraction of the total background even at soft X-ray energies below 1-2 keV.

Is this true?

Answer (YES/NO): NO